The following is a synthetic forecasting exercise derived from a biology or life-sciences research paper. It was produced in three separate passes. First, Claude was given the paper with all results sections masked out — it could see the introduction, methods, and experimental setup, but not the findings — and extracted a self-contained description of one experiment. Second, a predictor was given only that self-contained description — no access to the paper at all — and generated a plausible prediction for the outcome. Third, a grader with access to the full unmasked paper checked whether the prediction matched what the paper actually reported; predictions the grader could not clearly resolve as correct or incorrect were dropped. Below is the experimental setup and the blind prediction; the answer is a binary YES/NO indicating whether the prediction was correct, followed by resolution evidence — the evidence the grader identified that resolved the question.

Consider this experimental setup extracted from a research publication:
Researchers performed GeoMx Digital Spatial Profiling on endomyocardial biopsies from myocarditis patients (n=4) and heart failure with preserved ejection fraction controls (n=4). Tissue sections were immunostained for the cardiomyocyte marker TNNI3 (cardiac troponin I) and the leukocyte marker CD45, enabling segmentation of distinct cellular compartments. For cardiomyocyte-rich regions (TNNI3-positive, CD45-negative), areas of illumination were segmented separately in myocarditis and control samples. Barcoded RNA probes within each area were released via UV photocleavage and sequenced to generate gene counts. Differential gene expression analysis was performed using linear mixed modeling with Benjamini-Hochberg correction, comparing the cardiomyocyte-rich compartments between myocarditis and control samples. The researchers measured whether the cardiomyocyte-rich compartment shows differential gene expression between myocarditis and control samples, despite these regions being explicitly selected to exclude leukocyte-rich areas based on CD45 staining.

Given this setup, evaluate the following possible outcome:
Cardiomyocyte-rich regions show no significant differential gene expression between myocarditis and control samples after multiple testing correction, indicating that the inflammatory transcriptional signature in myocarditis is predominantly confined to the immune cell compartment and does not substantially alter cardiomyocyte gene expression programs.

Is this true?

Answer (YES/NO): NO